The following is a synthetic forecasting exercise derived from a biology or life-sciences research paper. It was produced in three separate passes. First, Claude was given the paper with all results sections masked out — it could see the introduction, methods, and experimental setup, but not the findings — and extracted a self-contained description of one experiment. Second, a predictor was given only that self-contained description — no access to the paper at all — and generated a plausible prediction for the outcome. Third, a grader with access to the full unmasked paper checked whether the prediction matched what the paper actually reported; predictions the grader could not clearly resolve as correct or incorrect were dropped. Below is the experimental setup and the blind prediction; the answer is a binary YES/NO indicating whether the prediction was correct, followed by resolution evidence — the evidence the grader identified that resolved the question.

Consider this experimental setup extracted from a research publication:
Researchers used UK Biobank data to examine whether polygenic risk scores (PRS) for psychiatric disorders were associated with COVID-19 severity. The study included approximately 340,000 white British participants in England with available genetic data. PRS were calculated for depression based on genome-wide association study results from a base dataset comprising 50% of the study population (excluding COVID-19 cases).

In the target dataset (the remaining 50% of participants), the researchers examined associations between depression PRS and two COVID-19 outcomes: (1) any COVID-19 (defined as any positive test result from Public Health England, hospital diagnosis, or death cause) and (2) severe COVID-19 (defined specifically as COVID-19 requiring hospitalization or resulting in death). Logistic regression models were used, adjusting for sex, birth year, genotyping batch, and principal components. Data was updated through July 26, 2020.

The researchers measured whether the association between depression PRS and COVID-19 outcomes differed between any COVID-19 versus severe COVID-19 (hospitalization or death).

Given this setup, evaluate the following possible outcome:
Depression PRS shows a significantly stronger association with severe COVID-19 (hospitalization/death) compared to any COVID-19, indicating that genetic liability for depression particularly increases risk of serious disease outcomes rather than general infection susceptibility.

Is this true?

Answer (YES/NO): NO